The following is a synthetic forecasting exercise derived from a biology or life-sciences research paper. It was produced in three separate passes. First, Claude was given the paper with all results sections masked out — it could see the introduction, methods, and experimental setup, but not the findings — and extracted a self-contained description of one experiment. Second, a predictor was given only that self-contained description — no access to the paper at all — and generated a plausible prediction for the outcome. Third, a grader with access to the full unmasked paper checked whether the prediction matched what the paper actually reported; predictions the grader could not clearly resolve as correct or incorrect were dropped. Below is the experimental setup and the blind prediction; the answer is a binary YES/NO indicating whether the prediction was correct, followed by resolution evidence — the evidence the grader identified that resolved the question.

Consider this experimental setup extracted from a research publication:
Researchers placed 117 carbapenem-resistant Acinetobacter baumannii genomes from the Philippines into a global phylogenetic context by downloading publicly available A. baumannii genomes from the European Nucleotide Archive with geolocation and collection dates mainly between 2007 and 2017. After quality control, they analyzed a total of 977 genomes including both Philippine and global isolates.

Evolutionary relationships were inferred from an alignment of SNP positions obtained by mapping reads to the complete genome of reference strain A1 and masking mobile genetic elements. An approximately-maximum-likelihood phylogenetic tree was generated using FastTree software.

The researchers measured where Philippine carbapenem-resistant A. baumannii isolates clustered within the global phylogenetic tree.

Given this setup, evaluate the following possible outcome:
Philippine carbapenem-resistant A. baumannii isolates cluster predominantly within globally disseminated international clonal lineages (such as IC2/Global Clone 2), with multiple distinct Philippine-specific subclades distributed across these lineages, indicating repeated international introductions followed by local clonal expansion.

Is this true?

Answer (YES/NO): NO